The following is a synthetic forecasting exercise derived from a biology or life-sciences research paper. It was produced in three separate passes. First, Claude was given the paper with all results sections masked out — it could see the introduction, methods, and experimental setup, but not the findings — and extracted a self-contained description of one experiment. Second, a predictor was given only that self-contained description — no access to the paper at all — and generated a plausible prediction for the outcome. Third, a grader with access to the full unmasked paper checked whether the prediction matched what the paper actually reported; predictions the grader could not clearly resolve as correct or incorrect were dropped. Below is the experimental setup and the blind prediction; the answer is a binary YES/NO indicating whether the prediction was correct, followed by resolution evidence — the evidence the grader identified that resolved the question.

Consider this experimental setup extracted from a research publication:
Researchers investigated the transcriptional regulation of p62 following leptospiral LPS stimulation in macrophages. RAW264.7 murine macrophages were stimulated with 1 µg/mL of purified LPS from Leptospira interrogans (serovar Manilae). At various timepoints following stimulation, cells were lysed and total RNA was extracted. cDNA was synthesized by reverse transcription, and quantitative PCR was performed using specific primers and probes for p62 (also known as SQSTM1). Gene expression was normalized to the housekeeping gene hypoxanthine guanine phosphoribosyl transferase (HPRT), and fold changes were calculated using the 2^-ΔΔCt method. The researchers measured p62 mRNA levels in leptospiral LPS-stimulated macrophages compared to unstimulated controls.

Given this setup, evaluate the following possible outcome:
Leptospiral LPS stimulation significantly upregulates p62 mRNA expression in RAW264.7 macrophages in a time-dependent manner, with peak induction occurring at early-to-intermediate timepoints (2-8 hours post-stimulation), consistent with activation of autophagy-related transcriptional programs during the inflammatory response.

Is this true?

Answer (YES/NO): NO